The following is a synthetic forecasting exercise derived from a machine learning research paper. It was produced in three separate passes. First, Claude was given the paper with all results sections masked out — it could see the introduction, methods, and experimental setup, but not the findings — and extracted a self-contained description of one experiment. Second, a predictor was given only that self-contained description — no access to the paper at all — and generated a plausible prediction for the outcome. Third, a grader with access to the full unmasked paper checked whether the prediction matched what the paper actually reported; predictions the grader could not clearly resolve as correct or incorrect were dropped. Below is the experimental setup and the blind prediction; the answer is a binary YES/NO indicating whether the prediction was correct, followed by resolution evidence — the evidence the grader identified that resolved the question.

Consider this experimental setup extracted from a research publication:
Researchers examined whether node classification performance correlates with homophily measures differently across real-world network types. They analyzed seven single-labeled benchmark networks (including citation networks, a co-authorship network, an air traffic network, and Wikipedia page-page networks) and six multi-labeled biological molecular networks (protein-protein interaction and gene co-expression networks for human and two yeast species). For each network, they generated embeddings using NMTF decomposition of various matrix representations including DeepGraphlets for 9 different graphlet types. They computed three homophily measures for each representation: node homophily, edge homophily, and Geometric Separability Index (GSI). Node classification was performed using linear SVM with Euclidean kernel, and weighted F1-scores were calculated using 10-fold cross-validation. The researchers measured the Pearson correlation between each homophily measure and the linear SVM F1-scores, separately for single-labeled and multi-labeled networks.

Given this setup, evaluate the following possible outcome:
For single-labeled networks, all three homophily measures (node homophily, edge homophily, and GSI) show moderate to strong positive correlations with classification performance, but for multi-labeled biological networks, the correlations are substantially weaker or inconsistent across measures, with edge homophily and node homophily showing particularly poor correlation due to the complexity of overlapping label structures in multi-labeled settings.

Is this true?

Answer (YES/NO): NO